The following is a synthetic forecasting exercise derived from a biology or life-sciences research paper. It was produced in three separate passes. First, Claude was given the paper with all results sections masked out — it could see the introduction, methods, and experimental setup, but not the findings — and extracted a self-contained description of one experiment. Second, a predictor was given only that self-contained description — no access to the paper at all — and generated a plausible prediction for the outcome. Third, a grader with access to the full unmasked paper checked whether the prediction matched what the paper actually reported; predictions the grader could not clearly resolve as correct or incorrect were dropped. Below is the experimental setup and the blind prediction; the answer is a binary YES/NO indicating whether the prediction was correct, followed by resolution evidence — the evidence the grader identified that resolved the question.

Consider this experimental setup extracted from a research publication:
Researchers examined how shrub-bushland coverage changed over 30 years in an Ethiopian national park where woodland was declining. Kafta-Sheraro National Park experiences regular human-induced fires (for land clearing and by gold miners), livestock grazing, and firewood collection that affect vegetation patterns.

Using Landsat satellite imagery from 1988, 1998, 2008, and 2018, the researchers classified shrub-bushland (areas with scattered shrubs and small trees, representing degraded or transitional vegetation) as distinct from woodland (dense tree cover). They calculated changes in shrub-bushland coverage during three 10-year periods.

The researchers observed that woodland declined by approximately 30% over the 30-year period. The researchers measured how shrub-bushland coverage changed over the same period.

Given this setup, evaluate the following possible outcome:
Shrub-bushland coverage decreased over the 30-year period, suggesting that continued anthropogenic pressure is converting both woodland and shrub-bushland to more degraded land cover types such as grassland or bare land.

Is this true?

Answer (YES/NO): NO